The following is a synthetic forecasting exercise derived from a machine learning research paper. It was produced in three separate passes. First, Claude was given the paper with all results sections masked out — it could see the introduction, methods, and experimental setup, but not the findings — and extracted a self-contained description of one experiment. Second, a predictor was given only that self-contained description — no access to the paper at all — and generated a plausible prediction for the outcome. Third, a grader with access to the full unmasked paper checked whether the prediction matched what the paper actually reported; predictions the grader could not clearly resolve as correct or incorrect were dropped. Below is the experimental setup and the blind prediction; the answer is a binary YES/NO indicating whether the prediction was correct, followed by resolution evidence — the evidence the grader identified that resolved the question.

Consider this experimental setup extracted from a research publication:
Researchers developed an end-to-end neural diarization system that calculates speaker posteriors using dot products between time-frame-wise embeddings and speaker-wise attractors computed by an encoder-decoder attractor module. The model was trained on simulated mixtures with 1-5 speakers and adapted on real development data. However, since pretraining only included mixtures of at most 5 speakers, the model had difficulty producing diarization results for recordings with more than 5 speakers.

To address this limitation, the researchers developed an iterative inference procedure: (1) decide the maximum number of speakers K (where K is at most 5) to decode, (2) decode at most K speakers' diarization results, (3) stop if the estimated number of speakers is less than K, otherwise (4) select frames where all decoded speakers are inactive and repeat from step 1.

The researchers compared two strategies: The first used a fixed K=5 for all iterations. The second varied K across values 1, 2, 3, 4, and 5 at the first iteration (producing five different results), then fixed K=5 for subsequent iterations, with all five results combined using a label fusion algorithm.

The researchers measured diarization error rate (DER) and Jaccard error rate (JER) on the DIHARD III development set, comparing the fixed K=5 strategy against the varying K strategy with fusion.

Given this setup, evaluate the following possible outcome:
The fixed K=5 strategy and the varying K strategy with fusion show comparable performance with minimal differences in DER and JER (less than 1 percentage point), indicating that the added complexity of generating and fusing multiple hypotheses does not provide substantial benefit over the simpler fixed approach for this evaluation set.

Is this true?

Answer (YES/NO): NO